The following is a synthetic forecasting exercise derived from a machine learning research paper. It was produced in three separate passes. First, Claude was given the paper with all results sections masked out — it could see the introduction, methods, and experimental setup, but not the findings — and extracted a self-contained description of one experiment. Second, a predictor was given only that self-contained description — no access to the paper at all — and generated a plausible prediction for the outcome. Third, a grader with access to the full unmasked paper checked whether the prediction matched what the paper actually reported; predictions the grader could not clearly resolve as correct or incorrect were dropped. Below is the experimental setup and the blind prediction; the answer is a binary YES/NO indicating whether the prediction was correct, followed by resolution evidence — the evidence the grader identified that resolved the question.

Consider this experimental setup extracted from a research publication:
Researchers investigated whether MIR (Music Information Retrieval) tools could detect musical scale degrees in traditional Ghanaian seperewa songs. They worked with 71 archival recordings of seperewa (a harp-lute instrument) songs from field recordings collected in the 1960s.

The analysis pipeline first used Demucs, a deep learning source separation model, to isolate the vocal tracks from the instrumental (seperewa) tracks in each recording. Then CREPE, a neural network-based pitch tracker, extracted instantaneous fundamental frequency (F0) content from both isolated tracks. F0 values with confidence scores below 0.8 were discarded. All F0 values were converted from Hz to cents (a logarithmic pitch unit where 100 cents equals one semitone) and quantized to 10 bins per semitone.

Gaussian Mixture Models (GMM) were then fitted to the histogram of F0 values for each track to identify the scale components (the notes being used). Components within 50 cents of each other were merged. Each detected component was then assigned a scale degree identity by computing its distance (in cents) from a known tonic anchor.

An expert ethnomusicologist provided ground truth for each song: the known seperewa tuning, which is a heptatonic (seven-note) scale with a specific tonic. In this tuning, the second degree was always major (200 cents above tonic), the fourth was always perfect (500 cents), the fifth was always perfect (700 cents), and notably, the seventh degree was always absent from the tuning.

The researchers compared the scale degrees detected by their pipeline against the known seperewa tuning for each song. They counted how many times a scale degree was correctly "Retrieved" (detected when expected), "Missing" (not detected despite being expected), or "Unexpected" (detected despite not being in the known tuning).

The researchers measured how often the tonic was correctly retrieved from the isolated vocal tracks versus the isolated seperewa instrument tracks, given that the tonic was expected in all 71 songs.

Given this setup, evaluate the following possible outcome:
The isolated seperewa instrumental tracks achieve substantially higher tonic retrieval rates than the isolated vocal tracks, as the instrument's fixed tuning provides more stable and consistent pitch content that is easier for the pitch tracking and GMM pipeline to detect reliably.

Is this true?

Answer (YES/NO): NO